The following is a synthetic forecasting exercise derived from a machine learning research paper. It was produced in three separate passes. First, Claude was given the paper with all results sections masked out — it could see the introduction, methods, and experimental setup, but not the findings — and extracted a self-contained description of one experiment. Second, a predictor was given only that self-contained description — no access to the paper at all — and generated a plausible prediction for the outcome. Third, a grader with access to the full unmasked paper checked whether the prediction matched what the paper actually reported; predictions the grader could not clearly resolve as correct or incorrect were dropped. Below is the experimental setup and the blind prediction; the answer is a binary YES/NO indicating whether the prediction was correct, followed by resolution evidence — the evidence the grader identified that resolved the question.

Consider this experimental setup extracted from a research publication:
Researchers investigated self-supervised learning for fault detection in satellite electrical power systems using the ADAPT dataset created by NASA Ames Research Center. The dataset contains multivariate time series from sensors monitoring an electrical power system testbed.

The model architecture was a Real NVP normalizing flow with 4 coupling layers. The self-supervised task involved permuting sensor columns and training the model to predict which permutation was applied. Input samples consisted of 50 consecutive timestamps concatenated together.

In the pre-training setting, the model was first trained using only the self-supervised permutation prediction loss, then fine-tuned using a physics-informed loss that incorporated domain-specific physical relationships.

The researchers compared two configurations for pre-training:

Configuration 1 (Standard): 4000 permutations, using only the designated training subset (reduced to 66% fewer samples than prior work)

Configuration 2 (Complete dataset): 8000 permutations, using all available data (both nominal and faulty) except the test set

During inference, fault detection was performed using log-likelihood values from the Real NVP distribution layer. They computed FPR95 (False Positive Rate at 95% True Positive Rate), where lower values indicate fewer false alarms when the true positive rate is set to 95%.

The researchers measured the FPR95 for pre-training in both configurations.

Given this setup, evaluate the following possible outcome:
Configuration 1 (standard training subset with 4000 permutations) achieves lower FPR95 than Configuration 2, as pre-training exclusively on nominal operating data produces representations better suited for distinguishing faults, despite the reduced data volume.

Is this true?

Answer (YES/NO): NO